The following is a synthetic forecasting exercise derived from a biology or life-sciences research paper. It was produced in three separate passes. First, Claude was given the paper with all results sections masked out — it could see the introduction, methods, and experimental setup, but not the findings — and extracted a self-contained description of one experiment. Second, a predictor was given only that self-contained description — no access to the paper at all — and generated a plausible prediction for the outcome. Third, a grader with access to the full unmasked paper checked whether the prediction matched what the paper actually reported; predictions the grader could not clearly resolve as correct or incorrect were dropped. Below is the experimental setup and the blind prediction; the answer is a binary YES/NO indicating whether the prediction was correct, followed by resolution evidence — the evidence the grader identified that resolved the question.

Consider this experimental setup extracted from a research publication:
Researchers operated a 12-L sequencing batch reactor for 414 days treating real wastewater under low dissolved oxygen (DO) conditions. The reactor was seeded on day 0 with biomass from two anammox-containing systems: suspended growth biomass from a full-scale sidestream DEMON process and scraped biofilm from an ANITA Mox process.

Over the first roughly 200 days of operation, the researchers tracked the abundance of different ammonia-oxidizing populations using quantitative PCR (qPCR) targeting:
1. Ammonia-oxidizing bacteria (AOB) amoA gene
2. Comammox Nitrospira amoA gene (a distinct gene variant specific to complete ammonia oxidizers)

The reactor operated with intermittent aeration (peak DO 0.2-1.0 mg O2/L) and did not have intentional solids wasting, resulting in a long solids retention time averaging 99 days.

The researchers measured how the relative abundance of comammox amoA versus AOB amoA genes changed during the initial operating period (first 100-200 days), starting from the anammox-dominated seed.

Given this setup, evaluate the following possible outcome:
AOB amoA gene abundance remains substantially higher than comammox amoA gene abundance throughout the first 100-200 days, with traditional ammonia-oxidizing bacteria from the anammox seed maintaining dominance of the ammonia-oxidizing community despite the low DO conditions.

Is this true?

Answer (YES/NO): YES